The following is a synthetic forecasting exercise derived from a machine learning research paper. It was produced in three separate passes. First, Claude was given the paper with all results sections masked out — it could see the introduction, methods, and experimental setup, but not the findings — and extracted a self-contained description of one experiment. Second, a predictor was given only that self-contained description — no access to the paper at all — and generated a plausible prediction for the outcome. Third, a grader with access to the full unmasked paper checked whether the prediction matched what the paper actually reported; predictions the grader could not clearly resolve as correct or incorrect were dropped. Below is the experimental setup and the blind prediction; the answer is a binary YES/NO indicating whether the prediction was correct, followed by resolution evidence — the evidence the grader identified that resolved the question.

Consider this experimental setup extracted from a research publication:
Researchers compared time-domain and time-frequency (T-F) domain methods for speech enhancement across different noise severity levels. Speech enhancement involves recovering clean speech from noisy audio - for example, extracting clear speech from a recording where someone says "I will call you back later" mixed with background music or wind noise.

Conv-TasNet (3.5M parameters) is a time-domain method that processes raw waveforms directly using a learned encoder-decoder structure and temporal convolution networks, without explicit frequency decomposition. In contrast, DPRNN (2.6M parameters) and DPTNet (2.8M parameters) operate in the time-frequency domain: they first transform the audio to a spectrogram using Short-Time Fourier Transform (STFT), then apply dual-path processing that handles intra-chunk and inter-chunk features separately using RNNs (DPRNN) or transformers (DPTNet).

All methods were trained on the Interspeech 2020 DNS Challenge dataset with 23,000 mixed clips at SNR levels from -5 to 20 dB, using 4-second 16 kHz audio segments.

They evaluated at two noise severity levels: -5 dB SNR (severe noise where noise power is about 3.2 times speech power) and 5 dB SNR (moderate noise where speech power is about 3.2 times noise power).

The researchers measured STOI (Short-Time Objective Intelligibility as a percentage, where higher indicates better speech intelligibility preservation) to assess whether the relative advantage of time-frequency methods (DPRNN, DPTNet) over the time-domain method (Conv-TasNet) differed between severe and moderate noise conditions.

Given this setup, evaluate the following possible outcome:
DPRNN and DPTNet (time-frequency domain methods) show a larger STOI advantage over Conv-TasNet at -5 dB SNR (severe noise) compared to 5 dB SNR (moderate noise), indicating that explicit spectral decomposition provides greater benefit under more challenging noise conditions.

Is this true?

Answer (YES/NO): YES